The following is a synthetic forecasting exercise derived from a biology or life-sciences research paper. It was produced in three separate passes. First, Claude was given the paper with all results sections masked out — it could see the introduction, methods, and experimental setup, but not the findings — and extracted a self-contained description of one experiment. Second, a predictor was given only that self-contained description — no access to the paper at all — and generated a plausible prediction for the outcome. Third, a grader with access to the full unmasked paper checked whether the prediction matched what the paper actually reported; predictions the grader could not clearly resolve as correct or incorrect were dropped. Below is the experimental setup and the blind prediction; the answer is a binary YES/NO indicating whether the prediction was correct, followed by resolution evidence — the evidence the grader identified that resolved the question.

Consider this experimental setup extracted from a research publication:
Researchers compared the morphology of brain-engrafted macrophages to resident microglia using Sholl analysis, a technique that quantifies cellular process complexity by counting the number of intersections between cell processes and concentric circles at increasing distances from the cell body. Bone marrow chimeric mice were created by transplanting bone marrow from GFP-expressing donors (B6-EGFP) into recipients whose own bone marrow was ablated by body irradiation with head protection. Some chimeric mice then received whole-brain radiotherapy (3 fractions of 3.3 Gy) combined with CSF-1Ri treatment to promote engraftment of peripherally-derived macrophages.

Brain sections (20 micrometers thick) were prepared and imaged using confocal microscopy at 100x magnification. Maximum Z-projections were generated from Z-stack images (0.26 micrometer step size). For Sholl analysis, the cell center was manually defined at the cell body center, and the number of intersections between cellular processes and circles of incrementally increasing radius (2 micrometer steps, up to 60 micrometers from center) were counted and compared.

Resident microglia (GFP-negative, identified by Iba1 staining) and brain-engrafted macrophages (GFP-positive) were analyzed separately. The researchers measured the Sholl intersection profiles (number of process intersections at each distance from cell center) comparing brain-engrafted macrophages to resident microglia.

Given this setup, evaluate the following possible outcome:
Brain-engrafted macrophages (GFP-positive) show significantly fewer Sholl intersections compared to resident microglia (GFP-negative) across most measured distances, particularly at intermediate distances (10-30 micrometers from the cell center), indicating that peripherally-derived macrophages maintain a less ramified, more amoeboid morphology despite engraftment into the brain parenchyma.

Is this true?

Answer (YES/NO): YES